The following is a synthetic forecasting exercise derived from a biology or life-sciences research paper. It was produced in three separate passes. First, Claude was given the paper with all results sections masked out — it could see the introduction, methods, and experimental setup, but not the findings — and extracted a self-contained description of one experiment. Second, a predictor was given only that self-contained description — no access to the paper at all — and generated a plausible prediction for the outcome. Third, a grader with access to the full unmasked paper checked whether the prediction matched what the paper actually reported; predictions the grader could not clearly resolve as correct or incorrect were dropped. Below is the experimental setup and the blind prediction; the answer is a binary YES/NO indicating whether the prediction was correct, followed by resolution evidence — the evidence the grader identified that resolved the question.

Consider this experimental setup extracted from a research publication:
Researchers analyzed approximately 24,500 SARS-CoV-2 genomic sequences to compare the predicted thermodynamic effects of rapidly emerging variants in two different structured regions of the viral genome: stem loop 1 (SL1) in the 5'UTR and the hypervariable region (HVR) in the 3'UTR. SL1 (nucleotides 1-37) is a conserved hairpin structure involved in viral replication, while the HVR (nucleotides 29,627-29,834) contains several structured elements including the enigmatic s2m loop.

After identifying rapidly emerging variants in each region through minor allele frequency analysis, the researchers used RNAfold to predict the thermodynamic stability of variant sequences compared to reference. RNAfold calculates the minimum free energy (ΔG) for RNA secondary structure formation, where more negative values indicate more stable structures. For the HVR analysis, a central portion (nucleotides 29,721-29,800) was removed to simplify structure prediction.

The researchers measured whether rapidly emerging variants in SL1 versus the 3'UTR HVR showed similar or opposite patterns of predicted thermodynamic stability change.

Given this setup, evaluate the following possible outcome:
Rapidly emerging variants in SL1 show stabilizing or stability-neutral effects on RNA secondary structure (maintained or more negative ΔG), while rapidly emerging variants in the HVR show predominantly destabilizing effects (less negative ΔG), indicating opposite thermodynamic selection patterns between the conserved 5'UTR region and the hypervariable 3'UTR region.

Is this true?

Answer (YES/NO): YES